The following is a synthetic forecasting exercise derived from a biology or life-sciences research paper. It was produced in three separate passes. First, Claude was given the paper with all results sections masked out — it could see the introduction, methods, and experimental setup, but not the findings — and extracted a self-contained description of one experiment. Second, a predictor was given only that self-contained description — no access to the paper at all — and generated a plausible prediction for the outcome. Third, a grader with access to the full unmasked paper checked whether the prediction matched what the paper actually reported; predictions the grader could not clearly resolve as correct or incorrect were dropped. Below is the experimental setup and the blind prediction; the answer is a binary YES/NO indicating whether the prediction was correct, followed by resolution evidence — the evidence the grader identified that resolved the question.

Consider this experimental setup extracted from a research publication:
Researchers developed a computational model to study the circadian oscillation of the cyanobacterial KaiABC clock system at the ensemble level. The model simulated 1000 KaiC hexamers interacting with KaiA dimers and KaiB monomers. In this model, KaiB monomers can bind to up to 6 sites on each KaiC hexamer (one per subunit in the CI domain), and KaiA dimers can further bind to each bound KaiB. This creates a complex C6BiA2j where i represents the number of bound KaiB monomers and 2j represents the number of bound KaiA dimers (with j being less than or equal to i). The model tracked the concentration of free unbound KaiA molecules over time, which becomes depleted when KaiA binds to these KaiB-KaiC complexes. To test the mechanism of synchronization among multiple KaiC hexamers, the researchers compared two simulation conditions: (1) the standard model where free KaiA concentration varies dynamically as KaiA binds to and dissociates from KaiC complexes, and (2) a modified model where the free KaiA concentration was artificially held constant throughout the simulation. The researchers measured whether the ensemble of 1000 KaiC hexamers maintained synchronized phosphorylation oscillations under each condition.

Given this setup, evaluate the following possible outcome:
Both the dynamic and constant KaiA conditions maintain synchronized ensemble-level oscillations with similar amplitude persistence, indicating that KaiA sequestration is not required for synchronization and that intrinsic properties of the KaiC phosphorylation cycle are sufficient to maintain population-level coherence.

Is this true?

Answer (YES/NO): NO